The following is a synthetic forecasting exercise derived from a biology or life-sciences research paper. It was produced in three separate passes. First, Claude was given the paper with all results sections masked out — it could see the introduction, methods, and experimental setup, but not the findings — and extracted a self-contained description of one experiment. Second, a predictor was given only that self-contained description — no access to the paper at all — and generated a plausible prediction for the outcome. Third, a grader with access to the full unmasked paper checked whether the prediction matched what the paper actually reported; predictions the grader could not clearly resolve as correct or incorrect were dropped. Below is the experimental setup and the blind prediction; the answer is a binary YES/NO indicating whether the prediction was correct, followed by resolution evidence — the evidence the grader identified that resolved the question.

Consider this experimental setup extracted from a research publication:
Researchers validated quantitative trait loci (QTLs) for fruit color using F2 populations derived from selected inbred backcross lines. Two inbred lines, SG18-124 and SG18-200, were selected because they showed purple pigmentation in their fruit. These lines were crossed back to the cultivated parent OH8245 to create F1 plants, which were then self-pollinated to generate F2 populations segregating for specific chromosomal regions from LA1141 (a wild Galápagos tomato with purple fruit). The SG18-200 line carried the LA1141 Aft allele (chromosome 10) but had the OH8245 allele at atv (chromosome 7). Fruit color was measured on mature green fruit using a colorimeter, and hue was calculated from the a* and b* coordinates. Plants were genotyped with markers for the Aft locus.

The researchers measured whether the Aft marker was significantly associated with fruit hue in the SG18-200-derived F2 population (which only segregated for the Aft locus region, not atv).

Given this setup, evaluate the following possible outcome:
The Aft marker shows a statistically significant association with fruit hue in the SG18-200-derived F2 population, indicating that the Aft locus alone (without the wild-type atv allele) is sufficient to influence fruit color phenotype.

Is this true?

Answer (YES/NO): YES